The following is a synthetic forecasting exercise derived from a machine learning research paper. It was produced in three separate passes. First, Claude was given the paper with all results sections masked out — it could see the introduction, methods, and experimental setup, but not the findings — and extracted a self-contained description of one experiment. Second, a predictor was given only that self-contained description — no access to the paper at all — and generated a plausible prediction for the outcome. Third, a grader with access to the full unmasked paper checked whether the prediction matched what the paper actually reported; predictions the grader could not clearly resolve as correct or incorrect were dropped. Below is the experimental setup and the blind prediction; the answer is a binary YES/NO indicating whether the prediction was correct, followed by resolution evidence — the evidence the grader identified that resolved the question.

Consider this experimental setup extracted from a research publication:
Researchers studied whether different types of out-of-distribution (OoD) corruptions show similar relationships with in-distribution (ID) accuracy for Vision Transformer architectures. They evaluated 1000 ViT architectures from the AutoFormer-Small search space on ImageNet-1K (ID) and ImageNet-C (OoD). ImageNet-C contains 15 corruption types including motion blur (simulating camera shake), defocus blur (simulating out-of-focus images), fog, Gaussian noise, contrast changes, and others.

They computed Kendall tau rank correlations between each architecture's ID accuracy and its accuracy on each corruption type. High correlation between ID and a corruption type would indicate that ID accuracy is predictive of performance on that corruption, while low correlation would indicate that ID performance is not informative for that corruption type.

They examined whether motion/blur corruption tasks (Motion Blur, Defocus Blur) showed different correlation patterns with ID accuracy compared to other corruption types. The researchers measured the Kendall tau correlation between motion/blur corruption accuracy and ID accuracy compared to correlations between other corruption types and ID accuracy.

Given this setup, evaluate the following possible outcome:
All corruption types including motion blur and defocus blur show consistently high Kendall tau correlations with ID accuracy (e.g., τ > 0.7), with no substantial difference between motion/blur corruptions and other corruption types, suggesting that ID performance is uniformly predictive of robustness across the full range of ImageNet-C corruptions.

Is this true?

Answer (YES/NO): NO